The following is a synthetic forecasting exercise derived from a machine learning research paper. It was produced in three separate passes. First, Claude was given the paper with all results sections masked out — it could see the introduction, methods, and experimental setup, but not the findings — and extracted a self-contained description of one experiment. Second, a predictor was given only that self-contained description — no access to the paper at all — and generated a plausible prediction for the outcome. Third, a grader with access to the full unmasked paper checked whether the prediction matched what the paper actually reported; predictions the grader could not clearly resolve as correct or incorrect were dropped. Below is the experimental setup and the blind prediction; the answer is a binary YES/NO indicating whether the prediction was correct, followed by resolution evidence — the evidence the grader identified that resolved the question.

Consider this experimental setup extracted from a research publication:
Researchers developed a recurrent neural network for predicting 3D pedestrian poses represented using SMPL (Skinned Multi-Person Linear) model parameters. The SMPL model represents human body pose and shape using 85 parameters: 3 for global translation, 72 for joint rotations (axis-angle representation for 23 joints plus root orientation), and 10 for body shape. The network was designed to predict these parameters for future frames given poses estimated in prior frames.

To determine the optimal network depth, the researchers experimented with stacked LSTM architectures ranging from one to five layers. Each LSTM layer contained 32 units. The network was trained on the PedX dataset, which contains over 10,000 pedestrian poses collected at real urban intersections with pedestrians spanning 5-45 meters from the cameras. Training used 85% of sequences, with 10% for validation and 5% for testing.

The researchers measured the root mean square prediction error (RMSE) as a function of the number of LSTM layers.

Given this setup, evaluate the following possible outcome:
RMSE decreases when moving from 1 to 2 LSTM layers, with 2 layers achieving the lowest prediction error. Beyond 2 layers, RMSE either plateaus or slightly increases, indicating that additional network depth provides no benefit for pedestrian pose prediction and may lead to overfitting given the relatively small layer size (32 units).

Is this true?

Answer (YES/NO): YES